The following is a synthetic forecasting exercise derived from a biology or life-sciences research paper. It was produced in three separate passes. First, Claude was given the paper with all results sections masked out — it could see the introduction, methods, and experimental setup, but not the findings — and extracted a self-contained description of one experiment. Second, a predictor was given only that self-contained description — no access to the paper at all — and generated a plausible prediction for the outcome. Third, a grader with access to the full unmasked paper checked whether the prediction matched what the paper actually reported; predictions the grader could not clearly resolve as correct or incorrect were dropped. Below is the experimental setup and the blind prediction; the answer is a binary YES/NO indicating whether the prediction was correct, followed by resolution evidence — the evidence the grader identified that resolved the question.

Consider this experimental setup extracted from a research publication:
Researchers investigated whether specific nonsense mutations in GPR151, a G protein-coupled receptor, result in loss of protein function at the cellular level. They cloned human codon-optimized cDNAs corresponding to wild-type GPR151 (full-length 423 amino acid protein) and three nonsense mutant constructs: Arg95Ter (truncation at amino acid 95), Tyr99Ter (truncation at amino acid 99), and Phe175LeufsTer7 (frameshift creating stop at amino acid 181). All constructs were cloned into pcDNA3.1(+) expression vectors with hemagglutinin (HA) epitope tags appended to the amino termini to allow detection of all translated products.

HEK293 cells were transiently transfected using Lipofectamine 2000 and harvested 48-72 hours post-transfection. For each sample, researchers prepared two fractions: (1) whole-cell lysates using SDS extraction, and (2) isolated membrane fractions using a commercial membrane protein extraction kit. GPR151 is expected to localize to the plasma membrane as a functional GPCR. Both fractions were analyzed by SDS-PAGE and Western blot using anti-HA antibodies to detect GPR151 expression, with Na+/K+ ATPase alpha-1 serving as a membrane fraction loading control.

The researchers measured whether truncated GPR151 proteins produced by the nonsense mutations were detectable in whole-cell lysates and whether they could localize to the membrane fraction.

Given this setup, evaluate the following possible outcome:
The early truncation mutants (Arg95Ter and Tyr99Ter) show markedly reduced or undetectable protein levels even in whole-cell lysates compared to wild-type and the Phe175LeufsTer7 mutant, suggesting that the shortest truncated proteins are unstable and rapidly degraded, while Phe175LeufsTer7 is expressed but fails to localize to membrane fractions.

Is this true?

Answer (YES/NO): NO